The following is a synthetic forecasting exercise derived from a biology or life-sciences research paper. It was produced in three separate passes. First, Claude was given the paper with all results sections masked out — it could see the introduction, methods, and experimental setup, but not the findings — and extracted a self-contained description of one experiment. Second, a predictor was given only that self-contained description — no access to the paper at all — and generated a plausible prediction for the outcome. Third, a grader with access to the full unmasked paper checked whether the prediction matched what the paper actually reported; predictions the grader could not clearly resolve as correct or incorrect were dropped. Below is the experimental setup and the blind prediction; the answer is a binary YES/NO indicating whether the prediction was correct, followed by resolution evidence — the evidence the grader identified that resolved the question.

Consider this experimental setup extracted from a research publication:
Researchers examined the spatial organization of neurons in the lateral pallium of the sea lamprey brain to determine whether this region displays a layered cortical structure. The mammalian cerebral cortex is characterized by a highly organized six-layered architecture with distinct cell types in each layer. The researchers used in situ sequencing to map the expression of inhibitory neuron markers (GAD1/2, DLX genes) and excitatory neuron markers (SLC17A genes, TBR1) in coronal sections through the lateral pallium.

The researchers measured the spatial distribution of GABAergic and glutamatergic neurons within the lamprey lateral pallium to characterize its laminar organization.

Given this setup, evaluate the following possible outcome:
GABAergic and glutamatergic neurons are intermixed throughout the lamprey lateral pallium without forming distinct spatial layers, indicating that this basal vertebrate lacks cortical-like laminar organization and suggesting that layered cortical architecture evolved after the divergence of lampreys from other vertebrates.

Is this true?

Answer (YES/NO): NO